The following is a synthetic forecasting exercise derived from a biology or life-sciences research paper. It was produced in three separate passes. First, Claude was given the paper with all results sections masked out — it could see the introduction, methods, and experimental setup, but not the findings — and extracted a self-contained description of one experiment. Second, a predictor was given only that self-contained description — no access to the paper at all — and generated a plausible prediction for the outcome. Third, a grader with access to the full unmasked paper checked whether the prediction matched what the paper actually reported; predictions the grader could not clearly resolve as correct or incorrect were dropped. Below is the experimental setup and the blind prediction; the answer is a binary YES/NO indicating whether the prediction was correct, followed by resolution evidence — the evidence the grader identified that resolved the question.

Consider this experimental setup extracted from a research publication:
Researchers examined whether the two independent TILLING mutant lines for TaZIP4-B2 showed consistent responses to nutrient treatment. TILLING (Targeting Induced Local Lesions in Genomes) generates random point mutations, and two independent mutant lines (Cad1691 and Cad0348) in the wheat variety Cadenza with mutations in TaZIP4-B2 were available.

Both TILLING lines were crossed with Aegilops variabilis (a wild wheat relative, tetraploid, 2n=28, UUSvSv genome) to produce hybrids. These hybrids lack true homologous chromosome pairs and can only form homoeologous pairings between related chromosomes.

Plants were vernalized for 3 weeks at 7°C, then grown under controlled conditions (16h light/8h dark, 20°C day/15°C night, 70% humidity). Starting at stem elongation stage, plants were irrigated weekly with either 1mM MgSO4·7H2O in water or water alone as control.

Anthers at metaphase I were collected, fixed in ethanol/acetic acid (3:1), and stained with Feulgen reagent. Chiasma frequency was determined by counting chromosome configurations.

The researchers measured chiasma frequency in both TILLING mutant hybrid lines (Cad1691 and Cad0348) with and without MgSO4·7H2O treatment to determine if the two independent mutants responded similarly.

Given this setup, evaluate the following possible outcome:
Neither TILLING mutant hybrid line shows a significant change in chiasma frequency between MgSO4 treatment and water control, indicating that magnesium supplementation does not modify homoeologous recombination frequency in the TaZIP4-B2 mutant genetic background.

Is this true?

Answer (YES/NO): NO